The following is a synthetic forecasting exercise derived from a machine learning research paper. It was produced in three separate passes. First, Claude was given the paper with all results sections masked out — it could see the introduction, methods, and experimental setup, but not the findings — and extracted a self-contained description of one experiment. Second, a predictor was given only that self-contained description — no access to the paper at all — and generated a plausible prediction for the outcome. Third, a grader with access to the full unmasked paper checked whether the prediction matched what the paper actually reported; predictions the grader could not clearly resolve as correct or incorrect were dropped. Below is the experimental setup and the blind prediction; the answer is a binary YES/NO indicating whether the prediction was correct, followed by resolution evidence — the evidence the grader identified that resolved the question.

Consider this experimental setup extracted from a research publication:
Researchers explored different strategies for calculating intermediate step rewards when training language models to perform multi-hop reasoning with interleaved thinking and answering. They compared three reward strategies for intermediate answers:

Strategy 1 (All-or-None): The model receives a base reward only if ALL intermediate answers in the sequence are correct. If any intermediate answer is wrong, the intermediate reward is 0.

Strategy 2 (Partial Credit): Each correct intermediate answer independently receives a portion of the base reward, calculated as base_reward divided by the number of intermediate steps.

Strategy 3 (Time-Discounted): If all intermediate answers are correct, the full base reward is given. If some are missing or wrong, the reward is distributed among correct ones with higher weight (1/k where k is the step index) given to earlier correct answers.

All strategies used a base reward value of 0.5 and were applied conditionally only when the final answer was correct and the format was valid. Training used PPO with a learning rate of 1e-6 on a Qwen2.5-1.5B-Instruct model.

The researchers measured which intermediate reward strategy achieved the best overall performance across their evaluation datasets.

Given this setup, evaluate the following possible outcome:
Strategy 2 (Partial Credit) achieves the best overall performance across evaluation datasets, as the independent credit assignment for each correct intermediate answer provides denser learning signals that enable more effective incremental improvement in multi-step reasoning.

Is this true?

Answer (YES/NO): NO